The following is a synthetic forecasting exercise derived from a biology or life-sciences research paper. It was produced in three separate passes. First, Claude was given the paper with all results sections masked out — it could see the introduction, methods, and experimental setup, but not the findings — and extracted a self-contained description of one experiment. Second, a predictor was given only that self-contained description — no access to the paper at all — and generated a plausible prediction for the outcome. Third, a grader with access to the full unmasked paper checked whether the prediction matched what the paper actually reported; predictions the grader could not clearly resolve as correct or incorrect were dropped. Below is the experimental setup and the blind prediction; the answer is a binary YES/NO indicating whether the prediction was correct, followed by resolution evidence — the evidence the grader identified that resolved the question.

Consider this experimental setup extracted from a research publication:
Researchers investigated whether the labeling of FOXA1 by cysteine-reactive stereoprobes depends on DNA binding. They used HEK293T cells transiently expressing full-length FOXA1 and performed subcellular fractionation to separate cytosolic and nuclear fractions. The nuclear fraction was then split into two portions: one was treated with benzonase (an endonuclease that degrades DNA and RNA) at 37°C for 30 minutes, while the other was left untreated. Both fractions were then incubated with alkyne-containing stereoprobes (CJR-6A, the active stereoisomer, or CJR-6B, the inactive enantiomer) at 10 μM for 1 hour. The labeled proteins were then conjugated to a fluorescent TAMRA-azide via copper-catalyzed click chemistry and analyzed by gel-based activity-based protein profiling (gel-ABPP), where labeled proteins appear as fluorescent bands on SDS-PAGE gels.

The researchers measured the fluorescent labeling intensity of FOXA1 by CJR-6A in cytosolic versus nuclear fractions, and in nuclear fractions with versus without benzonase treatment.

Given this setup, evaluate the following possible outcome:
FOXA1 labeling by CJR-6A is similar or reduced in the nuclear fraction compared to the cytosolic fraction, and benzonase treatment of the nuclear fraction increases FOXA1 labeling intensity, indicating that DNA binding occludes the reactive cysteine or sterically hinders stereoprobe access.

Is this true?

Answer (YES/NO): NO